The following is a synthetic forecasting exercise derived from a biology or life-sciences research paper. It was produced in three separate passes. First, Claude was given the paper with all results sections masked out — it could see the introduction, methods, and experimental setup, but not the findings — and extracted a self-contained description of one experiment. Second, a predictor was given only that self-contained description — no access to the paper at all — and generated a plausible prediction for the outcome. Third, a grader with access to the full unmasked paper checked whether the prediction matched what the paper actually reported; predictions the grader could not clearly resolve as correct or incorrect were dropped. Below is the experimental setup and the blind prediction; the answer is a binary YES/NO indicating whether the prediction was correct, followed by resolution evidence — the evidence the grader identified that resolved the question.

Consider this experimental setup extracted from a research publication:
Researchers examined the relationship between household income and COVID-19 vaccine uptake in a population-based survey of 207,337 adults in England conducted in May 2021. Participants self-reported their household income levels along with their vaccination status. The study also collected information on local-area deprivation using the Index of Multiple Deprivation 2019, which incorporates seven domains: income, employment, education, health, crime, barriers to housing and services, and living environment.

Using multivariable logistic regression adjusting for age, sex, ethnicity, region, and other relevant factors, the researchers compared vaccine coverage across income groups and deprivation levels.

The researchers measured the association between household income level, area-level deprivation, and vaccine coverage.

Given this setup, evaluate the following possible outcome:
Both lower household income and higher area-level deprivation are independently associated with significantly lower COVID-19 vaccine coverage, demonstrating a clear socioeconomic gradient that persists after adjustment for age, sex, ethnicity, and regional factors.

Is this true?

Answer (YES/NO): YES